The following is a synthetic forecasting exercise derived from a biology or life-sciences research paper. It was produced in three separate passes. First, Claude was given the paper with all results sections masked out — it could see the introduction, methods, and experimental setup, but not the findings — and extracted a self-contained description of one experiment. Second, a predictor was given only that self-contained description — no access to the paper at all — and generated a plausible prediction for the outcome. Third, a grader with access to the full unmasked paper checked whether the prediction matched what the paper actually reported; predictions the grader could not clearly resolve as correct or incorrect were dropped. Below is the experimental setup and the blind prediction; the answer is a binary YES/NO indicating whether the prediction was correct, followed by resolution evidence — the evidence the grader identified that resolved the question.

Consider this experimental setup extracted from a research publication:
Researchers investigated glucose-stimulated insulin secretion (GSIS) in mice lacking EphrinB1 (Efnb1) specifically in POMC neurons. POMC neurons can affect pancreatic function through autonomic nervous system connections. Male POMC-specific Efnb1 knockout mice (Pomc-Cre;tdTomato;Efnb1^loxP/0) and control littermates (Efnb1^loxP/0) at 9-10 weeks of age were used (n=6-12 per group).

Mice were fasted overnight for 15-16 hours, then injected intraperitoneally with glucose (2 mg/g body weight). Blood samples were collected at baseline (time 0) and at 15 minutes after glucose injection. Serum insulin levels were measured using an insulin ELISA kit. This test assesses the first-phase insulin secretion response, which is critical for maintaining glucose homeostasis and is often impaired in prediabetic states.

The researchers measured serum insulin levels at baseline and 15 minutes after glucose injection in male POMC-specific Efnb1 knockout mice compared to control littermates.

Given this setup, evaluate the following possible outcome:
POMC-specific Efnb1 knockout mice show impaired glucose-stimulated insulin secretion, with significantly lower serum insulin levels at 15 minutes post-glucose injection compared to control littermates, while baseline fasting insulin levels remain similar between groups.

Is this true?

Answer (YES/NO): YES